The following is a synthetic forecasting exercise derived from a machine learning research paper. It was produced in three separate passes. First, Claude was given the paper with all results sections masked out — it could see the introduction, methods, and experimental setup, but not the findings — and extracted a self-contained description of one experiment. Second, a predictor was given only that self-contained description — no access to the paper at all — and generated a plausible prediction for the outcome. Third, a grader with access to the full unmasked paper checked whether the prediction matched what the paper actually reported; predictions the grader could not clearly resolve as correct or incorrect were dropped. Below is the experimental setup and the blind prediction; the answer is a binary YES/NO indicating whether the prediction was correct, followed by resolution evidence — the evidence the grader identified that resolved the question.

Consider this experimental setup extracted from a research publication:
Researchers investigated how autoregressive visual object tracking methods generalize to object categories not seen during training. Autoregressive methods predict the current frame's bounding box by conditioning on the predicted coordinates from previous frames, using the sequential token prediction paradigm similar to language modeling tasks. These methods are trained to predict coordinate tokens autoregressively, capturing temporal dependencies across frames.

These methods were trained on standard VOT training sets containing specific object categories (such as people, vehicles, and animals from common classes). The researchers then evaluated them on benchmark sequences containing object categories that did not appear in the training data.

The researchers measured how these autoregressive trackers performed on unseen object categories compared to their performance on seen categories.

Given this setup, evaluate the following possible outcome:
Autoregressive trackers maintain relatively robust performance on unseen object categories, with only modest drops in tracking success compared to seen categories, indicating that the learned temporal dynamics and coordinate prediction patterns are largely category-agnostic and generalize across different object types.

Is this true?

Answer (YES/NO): NO